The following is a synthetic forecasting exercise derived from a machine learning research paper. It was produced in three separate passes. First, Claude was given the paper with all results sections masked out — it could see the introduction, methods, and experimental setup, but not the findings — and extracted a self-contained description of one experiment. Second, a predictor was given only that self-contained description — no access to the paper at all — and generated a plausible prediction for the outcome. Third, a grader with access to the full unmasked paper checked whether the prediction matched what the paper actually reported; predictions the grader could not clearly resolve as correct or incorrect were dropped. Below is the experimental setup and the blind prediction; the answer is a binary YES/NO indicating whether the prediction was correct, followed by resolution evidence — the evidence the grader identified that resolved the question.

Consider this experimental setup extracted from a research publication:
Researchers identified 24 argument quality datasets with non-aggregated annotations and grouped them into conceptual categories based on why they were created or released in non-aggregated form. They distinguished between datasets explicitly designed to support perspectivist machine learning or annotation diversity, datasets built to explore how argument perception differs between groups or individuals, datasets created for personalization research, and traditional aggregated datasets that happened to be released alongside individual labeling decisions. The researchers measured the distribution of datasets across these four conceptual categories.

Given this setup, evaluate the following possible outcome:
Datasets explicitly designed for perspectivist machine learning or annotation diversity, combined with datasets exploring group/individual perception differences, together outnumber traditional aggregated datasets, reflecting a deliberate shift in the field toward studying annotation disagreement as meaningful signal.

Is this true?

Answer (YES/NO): NO